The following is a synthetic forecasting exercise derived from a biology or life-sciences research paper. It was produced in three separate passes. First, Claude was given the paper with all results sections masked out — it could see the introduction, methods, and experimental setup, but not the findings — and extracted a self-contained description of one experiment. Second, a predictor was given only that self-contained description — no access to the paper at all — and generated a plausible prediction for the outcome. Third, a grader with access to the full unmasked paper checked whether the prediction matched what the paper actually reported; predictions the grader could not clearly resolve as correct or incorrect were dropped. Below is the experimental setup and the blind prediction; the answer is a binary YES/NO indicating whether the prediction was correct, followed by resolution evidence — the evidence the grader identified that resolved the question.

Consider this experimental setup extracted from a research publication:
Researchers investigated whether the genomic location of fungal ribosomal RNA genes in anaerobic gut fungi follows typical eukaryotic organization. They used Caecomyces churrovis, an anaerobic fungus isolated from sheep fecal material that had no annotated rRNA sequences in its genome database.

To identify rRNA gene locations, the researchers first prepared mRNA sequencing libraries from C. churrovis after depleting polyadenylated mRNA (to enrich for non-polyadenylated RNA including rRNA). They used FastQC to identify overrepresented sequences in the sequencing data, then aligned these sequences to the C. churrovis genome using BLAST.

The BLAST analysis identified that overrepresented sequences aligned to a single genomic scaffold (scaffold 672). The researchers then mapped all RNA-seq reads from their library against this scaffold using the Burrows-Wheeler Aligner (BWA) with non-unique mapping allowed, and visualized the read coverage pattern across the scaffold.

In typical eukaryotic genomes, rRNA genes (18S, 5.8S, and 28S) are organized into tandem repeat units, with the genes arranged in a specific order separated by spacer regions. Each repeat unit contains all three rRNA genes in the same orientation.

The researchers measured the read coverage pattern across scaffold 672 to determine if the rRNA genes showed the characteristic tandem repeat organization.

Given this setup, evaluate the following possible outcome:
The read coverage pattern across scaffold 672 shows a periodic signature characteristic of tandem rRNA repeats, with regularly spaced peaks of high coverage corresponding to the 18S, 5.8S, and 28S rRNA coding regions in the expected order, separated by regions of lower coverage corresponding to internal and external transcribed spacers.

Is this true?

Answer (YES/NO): YES